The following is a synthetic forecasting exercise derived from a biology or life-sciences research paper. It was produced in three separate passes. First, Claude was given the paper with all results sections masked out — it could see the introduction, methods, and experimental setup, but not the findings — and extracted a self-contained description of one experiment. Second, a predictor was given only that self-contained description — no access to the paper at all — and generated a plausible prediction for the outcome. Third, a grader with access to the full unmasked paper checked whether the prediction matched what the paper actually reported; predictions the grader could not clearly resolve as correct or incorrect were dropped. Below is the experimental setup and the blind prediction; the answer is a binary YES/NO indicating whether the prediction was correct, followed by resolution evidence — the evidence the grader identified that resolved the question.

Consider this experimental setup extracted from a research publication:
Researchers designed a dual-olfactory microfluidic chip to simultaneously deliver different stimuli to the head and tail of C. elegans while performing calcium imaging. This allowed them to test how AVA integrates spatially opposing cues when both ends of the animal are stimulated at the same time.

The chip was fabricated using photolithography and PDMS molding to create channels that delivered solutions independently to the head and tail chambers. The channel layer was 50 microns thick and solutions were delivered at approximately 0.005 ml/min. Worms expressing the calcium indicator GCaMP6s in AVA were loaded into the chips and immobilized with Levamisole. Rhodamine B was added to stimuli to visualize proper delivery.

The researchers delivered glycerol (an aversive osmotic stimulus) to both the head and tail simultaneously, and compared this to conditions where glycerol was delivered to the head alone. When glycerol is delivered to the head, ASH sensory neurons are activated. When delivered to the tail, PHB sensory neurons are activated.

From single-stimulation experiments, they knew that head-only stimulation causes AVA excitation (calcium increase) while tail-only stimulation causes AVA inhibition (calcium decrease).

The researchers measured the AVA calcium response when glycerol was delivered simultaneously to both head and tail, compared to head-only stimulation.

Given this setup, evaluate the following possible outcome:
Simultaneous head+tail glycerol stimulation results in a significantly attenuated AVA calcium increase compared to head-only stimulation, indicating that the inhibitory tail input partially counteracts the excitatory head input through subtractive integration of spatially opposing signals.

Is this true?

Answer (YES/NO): NO